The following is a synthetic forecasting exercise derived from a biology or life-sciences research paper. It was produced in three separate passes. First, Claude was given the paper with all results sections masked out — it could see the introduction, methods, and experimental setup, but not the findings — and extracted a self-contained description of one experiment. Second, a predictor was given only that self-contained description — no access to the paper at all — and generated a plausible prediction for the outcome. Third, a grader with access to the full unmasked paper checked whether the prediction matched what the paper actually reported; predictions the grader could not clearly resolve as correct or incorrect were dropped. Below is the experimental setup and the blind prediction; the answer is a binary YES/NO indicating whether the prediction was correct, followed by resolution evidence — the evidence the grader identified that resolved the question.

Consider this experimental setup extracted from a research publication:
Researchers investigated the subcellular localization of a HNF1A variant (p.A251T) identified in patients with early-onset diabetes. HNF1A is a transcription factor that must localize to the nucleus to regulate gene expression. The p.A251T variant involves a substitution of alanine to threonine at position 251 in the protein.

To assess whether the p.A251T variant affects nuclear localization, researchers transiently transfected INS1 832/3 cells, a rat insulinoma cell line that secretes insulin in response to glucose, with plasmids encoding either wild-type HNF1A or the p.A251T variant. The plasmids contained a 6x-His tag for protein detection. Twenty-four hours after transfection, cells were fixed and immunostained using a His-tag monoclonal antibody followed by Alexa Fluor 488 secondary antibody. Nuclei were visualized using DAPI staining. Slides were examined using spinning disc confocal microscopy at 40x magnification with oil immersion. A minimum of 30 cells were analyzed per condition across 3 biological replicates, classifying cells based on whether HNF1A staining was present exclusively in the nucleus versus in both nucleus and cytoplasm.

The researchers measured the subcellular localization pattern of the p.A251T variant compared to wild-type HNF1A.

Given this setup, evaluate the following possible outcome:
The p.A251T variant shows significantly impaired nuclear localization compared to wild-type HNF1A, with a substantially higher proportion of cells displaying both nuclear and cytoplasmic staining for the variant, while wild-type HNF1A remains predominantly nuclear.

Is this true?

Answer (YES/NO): NO